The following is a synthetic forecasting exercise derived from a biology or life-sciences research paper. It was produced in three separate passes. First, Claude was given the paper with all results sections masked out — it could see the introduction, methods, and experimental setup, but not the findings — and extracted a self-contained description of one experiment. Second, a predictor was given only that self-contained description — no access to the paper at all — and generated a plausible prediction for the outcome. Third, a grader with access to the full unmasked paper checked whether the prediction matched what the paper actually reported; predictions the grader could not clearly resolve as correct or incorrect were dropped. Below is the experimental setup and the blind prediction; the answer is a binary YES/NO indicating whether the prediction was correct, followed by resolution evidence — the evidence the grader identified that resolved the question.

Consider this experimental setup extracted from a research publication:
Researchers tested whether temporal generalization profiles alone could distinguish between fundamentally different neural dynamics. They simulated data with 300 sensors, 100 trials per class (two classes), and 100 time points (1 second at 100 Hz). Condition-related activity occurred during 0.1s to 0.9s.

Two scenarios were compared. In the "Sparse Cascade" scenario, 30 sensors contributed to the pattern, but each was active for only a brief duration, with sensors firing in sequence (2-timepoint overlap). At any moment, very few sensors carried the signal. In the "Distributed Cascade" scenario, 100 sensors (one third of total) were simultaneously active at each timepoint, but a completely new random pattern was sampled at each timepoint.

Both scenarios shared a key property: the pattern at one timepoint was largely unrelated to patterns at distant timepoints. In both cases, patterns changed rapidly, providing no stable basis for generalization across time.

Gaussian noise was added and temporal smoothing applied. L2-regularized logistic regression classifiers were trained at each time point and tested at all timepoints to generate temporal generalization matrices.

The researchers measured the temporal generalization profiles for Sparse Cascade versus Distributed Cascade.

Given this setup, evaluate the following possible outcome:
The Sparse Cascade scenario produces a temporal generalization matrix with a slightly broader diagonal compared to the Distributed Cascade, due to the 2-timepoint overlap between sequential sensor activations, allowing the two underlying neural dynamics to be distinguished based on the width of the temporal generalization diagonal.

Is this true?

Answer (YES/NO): NO